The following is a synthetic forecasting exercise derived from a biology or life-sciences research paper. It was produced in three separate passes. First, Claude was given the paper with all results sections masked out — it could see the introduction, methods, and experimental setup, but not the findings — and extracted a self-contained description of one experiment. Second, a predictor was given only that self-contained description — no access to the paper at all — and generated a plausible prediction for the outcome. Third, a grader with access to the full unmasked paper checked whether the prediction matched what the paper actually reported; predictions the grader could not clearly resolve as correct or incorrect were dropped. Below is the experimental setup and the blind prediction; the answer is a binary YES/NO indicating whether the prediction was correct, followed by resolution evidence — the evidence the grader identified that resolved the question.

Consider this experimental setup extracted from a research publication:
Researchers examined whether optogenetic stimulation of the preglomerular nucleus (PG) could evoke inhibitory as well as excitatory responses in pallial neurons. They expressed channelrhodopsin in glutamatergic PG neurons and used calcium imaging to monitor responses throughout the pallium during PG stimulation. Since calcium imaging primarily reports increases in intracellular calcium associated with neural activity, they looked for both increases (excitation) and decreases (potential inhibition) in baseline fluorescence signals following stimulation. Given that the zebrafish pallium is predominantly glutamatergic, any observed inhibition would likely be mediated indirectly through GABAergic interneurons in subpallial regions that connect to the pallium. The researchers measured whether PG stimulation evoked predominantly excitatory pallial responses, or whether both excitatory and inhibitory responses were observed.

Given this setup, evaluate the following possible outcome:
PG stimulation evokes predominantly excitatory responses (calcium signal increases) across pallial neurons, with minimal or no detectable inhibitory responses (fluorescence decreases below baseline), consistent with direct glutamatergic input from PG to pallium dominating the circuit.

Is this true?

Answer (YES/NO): NO